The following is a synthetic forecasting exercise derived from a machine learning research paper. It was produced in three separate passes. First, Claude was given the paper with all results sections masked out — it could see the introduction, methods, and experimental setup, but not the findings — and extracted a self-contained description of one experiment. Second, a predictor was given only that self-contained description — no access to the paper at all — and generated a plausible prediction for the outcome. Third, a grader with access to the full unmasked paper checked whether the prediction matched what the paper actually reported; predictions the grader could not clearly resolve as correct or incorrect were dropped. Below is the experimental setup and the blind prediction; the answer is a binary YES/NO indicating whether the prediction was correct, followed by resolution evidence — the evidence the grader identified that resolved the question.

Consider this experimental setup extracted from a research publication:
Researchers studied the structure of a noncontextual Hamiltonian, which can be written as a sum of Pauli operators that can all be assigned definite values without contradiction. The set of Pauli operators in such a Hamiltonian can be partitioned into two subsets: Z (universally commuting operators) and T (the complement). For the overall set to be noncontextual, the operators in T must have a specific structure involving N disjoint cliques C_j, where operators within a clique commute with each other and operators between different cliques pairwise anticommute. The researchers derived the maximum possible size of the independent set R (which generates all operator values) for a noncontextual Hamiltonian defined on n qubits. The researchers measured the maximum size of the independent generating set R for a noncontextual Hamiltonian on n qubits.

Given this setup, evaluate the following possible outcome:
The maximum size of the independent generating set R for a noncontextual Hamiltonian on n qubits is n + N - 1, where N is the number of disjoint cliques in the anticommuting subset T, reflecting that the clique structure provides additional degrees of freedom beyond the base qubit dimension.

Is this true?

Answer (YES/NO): NO